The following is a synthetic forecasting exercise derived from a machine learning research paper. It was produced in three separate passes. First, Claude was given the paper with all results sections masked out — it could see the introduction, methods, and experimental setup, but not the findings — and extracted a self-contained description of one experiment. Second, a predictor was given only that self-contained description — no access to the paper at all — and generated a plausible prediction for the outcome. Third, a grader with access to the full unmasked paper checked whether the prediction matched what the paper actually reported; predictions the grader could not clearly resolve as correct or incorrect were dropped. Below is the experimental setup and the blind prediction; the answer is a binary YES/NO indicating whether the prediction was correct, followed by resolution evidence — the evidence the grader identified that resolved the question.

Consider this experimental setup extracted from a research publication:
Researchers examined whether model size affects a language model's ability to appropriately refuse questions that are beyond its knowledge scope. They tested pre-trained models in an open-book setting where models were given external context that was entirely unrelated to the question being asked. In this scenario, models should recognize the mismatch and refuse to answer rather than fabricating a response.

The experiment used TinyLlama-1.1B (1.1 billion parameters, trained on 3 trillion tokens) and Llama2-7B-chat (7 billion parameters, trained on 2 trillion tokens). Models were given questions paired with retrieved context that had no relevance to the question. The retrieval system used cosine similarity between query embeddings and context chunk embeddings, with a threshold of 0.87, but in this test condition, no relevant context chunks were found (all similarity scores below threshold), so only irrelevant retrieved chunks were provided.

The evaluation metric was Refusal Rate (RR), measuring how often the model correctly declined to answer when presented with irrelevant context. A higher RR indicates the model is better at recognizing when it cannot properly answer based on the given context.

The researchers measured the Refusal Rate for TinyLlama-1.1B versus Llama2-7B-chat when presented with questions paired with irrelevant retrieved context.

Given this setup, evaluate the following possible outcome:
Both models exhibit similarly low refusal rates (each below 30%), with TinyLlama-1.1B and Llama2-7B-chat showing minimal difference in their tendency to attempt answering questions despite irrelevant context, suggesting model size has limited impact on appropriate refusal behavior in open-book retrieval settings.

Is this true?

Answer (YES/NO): NO